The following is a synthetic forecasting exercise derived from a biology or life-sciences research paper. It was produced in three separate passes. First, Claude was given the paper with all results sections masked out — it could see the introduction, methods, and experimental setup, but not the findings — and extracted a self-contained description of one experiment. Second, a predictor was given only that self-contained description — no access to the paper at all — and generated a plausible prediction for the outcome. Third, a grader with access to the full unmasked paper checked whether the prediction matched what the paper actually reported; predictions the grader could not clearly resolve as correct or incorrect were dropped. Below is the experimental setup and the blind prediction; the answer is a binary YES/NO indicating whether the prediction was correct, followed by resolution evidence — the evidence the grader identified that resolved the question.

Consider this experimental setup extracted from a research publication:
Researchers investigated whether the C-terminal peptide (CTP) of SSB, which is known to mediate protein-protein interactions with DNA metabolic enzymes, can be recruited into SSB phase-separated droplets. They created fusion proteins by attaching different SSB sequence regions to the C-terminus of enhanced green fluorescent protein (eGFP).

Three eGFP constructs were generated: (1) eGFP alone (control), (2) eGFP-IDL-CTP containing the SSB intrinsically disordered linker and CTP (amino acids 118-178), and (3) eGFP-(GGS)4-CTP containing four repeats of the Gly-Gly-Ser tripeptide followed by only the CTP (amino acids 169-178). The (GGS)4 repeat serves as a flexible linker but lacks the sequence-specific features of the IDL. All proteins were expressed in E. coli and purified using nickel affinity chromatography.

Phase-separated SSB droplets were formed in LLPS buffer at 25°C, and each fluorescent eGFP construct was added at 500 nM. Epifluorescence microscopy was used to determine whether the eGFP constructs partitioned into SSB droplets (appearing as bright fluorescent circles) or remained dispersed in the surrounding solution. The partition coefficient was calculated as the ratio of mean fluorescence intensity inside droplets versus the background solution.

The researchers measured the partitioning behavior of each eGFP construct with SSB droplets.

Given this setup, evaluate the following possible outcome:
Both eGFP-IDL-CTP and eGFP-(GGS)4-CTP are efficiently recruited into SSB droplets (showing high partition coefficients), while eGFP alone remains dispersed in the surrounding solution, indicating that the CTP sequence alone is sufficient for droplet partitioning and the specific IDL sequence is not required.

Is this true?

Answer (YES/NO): NO